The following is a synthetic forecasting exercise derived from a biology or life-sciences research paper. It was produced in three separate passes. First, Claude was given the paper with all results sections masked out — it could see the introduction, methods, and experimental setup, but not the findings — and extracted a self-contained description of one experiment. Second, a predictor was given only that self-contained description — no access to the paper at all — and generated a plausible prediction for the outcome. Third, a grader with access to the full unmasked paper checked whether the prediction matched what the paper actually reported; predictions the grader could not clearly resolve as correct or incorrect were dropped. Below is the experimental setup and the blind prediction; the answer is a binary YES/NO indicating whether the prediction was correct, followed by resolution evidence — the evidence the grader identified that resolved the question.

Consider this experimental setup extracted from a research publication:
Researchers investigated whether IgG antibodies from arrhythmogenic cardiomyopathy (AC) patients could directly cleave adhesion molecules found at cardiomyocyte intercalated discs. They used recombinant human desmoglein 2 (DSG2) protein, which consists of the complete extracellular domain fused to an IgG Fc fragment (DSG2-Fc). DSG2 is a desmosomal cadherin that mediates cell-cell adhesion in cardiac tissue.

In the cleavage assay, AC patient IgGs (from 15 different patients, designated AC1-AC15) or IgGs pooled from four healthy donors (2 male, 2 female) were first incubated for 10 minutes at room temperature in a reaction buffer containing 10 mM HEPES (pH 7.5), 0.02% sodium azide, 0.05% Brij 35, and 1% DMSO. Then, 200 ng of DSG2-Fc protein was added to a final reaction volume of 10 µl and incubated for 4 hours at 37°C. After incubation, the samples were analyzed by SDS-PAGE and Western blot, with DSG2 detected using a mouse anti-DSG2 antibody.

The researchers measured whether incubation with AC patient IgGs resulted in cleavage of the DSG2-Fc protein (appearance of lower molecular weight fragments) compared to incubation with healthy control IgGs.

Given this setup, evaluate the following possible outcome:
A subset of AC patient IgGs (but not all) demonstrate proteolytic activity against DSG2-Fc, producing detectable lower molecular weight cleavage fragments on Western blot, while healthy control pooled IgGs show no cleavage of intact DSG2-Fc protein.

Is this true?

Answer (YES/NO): YES